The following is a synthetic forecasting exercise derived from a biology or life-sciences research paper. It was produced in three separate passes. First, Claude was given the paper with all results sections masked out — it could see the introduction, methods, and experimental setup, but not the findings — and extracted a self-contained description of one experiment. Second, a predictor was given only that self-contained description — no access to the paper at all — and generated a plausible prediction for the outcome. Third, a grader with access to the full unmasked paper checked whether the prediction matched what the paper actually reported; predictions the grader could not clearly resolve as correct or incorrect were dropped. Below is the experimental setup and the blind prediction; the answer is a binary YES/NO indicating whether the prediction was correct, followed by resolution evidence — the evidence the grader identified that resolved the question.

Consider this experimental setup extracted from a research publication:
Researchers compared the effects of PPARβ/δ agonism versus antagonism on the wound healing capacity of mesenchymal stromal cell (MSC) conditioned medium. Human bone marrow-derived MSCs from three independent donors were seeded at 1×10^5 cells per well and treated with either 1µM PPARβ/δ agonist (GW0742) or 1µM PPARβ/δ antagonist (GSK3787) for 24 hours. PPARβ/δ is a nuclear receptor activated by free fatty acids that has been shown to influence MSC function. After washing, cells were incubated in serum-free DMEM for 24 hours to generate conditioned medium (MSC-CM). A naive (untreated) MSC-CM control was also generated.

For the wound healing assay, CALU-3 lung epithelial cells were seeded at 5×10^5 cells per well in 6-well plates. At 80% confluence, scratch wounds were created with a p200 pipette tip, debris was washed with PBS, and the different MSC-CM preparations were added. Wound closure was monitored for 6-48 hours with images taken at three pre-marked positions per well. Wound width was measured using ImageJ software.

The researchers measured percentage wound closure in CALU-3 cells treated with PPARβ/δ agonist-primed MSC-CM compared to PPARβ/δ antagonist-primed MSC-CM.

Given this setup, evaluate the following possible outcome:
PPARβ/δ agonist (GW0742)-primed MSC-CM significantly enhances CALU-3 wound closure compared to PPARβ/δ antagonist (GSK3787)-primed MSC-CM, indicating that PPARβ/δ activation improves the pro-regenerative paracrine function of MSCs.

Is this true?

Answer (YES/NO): YES